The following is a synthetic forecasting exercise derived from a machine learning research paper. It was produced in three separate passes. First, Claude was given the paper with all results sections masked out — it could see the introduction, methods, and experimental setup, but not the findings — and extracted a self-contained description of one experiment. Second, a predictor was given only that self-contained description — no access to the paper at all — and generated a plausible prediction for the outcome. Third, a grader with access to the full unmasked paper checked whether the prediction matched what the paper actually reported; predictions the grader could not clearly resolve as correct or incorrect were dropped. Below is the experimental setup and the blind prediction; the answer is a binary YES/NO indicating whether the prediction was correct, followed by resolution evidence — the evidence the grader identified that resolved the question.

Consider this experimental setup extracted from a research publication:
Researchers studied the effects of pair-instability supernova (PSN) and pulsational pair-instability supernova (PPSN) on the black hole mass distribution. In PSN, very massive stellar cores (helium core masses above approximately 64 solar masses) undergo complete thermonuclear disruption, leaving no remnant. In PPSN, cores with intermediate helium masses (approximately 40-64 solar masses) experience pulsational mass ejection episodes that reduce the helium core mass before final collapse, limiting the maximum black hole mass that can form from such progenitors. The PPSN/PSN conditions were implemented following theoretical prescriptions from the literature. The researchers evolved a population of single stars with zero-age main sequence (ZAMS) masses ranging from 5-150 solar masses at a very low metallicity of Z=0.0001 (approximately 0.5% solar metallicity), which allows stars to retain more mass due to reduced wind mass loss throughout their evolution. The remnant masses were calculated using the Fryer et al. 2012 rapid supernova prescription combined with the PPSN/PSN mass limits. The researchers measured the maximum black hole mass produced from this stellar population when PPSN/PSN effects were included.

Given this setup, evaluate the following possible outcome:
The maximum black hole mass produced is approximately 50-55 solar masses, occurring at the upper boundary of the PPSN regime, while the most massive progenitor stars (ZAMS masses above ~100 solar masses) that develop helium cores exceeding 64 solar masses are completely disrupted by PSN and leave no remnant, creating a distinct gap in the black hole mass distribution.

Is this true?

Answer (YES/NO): NO